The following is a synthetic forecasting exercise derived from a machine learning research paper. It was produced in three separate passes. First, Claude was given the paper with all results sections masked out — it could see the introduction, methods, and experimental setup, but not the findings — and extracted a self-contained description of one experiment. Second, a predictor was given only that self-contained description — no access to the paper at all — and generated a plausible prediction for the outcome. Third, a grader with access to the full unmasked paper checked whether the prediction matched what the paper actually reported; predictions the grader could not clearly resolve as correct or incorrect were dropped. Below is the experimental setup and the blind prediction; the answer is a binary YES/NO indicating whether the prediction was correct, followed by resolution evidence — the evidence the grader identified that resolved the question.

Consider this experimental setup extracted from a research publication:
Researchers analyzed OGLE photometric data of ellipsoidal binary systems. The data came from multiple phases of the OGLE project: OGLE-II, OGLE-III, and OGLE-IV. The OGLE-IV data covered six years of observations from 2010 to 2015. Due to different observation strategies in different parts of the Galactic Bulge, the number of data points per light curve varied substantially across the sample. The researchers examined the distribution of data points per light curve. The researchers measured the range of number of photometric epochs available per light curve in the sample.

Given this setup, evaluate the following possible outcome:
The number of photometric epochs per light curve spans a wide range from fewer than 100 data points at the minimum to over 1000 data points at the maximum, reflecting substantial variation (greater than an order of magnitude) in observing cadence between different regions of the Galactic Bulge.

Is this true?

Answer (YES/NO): NO